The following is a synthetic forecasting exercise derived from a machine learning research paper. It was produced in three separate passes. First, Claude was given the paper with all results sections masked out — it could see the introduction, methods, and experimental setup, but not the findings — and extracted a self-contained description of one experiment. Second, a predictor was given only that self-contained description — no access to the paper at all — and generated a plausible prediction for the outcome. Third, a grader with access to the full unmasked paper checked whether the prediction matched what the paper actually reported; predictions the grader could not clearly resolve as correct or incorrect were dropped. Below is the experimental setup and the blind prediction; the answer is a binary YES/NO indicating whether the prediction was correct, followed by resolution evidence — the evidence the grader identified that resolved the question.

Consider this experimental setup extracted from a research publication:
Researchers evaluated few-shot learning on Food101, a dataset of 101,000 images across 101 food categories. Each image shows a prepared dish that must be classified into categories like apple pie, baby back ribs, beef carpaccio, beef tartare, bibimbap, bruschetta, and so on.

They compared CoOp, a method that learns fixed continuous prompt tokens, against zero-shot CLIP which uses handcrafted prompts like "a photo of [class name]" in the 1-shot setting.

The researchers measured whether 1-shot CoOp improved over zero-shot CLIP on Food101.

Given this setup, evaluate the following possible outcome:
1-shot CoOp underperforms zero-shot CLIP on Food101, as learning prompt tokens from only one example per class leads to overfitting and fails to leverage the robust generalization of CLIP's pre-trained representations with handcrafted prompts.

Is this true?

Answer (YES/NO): YES